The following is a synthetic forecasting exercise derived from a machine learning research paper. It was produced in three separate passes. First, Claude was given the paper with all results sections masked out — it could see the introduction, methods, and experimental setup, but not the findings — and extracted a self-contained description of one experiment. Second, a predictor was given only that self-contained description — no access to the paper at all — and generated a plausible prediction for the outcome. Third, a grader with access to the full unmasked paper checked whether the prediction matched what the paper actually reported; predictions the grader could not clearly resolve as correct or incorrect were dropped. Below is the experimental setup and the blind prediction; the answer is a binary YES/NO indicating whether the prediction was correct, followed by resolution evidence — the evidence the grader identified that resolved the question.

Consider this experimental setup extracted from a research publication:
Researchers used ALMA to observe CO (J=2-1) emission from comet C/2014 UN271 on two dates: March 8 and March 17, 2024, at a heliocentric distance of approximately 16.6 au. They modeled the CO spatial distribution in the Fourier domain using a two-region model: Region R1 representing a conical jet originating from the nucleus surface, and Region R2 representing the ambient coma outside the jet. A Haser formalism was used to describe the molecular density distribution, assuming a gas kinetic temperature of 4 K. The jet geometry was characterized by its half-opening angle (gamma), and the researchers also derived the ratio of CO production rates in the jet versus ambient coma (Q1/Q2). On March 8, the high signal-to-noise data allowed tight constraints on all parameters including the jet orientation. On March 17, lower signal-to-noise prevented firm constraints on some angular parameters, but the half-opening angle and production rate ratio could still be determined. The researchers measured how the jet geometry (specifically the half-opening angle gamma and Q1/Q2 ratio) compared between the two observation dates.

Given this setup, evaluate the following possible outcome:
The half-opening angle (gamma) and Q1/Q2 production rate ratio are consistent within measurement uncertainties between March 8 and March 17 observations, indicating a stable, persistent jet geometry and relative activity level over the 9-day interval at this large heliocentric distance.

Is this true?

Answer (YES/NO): NO